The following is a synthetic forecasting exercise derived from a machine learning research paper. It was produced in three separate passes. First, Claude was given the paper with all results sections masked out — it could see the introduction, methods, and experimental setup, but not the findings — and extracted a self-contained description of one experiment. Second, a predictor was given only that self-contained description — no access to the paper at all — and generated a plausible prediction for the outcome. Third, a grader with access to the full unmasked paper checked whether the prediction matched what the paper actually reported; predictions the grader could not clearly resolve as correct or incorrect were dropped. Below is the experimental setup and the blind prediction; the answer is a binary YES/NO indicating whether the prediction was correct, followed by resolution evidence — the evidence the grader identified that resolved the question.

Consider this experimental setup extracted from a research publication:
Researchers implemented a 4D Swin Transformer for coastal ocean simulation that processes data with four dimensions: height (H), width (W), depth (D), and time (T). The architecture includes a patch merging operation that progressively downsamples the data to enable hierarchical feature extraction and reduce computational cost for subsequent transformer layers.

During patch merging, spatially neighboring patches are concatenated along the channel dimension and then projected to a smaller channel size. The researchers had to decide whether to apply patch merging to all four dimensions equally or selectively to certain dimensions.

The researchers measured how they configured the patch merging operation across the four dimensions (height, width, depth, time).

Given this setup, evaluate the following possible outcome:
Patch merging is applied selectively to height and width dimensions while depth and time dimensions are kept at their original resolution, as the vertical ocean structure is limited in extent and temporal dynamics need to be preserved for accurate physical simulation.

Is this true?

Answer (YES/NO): NO